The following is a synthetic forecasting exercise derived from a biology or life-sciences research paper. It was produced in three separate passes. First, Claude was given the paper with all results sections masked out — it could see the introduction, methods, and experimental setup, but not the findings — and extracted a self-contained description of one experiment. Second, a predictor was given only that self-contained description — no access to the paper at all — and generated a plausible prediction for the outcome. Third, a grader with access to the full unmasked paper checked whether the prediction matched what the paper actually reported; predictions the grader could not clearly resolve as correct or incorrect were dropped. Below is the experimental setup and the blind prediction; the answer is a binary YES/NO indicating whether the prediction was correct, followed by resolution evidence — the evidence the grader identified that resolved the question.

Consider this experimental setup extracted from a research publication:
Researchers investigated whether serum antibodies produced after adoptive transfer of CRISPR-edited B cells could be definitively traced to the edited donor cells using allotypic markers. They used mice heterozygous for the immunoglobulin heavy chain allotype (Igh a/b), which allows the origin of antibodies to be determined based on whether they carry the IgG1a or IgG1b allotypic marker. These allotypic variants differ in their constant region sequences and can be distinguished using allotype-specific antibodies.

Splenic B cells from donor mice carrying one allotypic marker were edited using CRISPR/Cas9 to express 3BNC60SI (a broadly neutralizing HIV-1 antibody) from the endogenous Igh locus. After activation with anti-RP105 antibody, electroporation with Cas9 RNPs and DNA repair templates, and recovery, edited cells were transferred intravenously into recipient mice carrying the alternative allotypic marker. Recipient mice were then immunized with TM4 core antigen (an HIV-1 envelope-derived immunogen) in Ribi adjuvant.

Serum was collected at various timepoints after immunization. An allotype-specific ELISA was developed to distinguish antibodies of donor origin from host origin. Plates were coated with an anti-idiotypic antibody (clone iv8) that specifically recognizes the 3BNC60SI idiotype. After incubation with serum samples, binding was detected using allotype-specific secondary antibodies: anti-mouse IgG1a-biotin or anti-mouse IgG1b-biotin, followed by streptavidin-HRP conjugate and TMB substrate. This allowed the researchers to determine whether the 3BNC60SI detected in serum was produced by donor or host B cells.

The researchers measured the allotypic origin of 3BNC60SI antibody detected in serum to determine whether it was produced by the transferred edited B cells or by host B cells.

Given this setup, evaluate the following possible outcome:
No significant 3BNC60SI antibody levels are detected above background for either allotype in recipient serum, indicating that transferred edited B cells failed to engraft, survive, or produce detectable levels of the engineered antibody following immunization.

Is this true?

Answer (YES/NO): NO